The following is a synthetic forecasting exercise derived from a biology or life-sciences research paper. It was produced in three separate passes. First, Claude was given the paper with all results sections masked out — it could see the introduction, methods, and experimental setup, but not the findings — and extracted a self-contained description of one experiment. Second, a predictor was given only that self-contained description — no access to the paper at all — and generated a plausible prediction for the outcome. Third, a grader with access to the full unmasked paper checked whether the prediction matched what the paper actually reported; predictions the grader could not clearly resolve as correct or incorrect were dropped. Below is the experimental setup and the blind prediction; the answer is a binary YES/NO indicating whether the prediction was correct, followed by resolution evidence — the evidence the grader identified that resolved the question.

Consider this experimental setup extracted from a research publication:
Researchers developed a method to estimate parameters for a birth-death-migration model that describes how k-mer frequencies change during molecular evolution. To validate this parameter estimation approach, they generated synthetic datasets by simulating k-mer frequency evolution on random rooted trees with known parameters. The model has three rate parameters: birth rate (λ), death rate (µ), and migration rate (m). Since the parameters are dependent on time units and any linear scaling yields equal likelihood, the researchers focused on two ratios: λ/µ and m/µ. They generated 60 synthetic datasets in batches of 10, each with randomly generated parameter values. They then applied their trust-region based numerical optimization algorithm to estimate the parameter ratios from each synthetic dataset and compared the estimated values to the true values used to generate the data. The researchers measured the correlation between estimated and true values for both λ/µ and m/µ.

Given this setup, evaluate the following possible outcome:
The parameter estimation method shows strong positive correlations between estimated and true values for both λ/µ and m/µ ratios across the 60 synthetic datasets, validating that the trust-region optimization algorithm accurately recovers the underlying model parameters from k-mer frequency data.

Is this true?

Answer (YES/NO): YES